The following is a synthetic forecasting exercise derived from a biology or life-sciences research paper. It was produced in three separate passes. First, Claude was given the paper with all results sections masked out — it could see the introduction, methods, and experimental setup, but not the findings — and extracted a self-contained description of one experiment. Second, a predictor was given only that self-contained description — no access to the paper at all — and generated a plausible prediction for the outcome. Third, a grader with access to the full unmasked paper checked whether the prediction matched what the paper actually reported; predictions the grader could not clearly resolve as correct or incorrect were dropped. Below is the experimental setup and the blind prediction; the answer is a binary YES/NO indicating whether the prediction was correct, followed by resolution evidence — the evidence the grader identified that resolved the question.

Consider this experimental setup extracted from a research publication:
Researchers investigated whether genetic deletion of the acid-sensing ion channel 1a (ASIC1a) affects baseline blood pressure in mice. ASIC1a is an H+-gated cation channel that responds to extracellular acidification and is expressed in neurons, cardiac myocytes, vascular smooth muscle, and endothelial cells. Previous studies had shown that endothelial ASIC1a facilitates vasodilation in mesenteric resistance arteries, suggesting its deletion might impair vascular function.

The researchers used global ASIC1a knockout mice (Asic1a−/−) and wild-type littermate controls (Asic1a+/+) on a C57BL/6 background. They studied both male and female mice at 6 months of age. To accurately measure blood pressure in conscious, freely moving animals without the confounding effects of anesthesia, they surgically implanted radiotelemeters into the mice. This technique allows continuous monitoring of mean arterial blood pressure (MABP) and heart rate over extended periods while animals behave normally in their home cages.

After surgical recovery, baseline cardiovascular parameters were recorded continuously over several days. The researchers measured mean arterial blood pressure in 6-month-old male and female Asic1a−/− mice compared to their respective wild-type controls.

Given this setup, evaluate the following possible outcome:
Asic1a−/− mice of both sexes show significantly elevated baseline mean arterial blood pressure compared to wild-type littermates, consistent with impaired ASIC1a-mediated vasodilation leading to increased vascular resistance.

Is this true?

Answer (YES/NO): NO